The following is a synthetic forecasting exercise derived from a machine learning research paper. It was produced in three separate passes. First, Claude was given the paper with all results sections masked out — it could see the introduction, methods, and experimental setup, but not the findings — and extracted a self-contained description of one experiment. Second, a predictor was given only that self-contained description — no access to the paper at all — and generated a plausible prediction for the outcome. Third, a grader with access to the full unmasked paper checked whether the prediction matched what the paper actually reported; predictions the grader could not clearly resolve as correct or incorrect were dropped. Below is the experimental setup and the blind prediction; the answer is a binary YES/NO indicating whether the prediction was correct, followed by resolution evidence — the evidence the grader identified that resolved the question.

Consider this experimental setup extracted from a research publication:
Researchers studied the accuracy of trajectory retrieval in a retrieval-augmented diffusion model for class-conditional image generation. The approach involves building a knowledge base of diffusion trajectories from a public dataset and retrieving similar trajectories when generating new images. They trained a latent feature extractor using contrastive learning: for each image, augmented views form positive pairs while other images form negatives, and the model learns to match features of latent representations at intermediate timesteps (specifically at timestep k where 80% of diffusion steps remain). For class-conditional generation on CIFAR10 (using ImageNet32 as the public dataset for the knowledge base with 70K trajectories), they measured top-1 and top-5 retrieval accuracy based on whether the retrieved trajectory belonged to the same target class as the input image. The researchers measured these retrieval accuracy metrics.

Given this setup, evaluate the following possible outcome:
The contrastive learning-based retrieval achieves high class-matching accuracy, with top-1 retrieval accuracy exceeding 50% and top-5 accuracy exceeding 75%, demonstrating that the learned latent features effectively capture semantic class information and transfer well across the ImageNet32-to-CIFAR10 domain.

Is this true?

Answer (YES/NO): YES